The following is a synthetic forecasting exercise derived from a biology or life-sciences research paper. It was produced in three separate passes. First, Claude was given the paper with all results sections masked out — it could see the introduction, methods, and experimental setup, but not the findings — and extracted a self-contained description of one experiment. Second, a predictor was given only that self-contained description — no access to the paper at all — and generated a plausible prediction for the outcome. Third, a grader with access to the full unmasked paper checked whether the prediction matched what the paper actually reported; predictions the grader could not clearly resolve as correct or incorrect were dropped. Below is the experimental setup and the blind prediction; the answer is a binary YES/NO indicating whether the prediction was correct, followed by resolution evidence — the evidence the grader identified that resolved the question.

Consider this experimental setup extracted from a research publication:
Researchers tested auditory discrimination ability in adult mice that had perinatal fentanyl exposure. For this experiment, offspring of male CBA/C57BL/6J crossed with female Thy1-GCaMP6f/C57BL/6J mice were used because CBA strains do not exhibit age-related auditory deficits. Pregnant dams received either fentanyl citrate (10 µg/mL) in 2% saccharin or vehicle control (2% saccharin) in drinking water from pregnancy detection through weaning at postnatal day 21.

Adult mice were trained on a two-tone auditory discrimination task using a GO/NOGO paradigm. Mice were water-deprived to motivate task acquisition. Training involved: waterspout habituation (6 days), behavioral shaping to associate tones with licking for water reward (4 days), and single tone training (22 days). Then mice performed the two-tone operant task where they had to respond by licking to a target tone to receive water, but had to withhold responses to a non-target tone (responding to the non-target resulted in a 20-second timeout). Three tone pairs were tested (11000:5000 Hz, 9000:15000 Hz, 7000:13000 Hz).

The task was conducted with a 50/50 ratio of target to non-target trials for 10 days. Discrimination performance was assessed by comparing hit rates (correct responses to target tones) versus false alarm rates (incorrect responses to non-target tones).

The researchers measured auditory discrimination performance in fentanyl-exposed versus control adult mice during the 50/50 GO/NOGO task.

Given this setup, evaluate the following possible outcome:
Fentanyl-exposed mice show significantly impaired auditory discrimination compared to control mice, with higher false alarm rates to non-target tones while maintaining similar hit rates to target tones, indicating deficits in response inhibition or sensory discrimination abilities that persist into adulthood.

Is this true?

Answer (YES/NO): NO